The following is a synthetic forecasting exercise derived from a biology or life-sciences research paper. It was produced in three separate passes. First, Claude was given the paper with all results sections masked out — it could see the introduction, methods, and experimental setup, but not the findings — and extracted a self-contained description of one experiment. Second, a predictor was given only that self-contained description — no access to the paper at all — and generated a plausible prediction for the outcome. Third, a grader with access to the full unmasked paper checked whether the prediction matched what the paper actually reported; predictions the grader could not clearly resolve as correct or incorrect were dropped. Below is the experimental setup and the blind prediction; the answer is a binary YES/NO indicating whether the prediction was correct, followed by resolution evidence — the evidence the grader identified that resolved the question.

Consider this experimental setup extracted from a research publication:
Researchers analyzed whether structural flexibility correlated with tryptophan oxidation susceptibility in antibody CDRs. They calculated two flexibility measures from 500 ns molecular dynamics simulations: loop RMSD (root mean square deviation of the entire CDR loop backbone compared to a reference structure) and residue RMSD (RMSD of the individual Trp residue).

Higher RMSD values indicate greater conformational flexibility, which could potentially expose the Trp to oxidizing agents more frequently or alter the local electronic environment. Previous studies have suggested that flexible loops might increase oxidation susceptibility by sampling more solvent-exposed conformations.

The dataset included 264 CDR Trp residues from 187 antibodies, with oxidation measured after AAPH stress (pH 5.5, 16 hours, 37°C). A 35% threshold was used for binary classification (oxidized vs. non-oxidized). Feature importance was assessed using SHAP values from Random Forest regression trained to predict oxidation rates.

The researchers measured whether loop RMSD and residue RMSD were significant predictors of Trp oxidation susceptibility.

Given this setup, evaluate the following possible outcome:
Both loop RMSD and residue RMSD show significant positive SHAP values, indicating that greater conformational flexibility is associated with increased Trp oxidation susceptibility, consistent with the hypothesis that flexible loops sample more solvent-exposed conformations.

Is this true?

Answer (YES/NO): NO